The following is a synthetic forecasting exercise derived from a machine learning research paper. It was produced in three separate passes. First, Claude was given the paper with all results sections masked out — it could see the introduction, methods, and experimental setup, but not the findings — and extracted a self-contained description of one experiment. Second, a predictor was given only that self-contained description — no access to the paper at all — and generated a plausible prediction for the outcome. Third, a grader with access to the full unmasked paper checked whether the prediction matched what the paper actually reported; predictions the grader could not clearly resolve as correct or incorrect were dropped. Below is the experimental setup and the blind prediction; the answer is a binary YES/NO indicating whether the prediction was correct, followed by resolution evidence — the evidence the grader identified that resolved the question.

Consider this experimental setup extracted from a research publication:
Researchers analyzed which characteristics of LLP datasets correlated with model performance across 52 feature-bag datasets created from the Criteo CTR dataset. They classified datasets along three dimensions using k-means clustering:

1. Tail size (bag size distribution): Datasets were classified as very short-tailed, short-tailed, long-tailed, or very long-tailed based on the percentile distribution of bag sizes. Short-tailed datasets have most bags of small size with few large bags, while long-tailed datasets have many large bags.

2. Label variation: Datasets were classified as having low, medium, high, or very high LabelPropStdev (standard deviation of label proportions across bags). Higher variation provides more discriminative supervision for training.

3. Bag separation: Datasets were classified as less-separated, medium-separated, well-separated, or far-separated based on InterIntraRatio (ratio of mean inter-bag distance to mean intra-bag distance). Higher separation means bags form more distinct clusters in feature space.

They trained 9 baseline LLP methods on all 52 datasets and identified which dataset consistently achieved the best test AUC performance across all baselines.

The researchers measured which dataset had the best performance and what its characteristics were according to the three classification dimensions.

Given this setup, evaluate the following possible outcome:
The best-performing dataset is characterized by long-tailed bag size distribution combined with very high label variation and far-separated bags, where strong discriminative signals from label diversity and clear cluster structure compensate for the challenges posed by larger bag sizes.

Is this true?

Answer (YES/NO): NO